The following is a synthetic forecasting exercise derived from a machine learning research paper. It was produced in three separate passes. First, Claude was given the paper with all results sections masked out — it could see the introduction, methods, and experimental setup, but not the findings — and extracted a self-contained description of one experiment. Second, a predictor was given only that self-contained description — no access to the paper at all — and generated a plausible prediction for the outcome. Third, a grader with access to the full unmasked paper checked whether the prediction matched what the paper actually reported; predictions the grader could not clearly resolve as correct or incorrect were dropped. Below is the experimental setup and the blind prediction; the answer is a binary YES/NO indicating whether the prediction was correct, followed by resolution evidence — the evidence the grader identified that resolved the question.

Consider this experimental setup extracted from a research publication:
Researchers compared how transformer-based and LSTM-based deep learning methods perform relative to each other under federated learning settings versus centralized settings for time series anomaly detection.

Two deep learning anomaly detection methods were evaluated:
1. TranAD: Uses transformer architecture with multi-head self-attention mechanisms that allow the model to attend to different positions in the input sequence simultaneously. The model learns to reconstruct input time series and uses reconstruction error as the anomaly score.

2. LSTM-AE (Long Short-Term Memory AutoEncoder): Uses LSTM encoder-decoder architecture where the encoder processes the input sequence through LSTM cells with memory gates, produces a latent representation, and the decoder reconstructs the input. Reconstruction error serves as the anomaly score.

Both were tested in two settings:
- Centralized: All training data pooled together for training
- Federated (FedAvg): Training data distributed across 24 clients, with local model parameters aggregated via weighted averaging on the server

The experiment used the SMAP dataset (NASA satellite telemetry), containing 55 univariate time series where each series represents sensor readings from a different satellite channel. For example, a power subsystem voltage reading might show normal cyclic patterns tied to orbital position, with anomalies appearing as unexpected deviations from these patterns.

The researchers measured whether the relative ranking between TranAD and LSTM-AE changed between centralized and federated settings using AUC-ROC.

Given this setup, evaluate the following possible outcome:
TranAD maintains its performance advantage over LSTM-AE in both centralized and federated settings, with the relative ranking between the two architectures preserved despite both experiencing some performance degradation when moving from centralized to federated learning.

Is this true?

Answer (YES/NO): NO